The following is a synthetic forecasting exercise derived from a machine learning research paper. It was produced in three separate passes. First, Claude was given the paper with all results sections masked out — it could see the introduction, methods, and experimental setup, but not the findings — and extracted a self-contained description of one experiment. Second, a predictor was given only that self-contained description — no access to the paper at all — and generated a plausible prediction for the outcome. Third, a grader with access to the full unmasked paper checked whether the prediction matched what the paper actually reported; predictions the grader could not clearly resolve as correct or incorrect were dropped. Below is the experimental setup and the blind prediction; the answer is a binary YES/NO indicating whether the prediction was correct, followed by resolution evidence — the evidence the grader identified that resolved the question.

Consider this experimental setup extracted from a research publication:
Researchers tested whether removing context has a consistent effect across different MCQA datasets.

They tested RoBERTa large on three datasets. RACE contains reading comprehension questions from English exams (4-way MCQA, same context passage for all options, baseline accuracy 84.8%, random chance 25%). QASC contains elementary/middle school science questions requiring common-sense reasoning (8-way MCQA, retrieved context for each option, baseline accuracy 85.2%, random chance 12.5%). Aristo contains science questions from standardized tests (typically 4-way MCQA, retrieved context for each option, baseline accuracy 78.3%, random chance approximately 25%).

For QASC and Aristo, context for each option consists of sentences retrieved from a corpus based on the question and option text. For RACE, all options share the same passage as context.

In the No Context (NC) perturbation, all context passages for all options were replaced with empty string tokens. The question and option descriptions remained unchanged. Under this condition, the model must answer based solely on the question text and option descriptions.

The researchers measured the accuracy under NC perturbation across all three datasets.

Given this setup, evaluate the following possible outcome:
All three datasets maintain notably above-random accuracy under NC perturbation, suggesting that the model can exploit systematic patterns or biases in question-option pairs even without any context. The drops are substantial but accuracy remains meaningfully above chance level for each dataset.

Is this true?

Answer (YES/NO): YES